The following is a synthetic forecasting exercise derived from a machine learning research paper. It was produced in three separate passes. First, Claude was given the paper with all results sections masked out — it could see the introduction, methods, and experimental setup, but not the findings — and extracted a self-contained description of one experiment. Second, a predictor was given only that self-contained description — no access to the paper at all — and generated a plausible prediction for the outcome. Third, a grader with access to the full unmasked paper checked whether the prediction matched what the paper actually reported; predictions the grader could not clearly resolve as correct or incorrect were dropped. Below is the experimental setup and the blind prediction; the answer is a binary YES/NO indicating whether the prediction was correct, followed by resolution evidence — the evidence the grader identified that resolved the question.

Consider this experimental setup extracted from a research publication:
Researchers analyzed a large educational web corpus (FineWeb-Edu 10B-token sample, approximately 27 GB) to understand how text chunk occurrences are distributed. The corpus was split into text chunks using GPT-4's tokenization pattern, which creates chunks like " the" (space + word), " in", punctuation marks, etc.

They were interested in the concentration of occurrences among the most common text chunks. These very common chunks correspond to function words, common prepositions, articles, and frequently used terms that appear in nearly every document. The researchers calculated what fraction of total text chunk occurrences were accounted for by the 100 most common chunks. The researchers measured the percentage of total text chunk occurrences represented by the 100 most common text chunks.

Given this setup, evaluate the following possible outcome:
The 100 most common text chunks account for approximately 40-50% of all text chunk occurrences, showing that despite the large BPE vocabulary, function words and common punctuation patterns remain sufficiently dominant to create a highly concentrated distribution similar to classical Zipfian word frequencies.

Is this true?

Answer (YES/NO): YES